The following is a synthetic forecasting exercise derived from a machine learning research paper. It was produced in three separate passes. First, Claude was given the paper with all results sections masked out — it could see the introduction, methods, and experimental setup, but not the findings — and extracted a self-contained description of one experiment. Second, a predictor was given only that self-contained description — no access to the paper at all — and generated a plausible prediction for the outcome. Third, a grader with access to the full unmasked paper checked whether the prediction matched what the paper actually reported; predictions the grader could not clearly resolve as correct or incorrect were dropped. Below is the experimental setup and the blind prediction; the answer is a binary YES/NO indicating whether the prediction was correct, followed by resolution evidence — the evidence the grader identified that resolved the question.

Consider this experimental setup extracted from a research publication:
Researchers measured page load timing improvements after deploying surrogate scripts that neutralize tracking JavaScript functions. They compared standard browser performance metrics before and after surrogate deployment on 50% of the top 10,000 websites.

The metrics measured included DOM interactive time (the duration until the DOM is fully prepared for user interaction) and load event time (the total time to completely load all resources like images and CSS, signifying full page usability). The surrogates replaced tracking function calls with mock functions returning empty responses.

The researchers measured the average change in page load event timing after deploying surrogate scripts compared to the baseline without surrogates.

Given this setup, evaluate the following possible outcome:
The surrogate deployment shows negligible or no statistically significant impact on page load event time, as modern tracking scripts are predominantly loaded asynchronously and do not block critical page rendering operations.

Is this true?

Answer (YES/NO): NO